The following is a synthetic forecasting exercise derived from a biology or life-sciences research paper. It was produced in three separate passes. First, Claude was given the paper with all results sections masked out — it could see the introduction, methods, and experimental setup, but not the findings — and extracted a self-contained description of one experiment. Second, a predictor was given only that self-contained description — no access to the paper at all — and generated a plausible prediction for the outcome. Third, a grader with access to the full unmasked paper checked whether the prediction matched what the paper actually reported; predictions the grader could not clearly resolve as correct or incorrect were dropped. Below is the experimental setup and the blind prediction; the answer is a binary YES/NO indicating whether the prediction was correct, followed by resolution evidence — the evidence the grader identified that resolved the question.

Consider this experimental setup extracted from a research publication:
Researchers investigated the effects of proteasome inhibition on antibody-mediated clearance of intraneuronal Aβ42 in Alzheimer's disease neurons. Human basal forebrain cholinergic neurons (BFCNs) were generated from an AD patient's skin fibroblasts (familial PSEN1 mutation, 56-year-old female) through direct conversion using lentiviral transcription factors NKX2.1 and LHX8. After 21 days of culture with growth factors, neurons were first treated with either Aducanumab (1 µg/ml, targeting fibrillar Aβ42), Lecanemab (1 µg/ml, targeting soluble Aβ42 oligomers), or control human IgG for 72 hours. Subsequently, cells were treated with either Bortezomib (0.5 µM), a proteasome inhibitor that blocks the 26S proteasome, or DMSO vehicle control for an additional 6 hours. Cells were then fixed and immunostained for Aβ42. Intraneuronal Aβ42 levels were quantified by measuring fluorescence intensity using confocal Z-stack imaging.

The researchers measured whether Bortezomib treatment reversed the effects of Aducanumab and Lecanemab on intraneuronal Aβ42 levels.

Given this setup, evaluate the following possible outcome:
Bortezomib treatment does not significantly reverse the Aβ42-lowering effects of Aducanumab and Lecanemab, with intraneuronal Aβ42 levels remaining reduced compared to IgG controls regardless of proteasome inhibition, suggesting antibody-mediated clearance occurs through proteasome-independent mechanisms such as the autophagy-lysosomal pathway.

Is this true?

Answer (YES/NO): NO